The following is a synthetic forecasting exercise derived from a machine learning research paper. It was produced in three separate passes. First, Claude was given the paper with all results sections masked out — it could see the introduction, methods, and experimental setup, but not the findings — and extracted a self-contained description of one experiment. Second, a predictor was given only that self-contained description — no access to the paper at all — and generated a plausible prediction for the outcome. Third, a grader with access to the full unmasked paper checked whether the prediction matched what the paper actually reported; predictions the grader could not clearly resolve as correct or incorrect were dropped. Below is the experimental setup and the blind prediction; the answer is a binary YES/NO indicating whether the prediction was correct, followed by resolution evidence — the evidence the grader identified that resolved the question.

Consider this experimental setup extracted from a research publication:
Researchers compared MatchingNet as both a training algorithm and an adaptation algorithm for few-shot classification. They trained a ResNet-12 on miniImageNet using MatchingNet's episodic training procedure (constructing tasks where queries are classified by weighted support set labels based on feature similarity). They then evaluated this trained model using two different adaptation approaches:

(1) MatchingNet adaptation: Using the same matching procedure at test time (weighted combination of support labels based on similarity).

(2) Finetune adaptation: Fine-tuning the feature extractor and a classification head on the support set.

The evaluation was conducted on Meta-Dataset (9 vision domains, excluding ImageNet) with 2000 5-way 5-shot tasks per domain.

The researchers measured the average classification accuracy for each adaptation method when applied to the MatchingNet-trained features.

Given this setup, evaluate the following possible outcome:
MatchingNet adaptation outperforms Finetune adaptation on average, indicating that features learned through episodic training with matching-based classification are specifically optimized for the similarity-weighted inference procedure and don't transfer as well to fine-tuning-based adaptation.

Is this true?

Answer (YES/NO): NO